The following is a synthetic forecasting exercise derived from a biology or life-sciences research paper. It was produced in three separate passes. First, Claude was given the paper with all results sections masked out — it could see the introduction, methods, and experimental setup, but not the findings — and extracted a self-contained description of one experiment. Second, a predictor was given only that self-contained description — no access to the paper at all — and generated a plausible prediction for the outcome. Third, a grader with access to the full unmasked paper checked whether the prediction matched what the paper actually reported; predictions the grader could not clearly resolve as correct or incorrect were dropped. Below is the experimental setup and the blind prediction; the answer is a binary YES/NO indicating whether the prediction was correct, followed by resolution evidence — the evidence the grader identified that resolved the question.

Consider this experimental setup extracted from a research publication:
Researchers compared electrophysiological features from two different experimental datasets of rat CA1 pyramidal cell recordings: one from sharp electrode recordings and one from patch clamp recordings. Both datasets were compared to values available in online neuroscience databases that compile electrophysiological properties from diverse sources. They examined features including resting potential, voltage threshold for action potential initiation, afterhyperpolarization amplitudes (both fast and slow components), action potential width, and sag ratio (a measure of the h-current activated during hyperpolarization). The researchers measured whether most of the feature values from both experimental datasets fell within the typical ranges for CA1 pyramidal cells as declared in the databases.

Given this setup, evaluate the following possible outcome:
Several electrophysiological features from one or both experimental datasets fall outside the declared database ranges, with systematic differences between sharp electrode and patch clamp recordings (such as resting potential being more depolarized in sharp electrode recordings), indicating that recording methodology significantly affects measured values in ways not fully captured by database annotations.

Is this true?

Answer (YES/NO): NO